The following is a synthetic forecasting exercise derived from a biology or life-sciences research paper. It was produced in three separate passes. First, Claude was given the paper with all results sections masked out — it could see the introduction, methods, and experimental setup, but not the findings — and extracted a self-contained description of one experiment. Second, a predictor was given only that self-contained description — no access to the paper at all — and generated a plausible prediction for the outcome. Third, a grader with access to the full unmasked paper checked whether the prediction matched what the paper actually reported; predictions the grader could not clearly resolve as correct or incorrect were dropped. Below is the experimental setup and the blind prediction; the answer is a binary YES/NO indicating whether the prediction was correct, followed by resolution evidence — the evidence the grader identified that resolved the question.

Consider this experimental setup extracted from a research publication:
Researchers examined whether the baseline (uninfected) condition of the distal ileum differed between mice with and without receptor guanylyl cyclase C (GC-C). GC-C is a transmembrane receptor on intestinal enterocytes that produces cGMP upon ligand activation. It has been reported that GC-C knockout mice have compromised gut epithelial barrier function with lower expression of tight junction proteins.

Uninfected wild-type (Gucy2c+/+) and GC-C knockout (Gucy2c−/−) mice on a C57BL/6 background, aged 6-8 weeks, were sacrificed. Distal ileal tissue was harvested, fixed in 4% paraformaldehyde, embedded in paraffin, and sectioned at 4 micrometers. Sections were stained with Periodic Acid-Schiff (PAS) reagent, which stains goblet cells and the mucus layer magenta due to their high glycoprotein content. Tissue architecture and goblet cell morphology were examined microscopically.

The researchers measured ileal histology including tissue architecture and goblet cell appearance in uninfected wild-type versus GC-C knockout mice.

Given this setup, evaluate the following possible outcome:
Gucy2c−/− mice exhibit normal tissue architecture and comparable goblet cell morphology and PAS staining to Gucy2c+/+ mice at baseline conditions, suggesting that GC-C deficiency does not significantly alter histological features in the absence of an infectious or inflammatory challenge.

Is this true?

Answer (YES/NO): NO